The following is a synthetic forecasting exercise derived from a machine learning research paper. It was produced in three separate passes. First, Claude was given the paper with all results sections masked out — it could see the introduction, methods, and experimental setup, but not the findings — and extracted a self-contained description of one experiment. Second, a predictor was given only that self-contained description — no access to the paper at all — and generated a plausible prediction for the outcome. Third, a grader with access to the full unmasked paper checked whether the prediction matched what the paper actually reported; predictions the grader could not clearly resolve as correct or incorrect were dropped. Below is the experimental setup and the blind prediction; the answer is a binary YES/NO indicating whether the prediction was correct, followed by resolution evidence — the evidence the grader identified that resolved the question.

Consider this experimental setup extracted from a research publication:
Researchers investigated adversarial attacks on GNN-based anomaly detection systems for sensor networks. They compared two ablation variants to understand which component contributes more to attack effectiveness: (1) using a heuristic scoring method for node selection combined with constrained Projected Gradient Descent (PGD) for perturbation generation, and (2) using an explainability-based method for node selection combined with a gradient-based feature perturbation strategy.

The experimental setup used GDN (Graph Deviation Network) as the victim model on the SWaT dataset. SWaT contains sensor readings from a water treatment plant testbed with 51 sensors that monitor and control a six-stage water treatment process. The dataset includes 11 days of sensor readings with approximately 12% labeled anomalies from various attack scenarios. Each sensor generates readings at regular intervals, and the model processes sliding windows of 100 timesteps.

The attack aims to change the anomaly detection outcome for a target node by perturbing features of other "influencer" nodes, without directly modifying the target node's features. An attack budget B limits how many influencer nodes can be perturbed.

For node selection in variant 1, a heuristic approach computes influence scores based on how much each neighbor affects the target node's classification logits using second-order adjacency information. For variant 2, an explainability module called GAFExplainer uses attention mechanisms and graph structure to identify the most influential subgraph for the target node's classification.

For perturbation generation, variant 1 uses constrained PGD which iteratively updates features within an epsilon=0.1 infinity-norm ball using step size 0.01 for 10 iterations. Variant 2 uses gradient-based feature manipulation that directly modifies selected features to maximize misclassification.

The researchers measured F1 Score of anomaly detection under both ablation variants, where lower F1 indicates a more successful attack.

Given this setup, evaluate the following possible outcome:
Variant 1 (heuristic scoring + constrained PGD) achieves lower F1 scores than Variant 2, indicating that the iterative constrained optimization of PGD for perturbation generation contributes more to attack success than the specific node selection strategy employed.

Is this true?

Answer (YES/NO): NO